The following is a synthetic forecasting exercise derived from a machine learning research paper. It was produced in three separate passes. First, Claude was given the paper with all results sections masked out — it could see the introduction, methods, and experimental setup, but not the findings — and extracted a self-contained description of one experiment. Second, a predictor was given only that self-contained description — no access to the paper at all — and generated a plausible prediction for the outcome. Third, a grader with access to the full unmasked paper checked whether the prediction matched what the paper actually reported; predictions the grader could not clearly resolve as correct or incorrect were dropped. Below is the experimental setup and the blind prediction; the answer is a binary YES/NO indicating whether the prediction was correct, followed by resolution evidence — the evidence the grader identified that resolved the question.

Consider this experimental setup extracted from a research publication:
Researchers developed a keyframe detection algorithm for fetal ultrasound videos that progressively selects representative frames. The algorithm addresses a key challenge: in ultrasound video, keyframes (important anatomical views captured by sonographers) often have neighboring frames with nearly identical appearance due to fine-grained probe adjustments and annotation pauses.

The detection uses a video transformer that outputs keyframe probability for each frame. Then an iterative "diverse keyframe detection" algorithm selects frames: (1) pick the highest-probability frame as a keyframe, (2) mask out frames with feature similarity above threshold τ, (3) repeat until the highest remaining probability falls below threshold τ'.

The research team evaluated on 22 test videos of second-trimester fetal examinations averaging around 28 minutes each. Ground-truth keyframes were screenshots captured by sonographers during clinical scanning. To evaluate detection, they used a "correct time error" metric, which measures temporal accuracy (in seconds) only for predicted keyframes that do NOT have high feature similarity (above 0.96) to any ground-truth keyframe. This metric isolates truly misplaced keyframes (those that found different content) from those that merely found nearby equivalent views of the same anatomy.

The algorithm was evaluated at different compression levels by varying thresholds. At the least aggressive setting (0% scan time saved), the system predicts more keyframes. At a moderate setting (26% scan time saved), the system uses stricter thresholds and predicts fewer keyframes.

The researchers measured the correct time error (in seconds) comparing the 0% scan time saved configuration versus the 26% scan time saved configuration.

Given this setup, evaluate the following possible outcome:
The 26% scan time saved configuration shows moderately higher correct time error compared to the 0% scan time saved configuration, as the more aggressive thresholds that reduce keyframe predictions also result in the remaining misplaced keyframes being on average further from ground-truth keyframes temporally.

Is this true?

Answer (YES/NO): NO